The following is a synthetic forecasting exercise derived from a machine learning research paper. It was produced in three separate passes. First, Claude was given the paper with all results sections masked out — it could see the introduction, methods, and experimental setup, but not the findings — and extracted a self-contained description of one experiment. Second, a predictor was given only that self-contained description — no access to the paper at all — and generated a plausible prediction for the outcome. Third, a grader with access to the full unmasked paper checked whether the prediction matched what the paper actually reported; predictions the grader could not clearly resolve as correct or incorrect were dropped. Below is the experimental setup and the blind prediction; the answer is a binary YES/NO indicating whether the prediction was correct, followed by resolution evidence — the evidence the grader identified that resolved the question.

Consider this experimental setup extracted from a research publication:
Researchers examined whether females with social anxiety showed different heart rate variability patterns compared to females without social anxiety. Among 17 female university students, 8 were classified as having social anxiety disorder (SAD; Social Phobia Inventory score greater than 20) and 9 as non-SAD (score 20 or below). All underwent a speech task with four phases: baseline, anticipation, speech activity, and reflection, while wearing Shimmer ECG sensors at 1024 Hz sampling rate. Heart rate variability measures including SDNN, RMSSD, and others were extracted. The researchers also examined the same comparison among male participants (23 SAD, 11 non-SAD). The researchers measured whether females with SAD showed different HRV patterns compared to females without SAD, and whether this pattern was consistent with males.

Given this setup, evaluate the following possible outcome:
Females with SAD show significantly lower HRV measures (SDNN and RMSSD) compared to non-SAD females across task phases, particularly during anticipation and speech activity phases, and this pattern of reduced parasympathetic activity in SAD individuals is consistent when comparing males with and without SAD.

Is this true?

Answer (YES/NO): NO